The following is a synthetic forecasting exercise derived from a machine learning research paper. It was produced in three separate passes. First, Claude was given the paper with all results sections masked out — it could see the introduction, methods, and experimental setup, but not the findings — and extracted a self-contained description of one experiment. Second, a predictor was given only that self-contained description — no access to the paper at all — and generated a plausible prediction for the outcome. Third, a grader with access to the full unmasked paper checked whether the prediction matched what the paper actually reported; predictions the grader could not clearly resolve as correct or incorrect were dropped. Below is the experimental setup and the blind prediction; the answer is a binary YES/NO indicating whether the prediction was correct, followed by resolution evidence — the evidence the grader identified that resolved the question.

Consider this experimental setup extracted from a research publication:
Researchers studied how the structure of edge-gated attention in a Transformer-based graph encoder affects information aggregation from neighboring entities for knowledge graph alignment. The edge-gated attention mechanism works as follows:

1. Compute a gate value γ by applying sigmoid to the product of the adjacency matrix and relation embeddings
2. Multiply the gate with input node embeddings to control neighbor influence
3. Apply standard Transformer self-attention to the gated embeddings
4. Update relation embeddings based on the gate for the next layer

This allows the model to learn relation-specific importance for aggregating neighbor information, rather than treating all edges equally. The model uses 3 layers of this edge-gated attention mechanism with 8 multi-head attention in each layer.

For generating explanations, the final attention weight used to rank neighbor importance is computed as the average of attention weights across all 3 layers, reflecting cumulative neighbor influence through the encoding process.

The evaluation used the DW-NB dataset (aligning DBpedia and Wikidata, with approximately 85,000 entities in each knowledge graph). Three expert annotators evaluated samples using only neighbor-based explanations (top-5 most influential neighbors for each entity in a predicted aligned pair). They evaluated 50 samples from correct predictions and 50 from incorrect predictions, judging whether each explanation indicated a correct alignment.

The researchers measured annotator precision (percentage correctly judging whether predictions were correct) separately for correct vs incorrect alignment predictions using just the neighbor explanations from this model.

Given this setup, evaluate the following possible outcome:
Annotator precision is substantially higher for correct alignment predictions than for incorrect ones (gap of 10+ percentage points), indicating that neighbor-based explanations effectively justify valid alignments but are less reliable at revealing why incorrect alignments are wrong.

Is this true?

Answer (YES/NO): NO